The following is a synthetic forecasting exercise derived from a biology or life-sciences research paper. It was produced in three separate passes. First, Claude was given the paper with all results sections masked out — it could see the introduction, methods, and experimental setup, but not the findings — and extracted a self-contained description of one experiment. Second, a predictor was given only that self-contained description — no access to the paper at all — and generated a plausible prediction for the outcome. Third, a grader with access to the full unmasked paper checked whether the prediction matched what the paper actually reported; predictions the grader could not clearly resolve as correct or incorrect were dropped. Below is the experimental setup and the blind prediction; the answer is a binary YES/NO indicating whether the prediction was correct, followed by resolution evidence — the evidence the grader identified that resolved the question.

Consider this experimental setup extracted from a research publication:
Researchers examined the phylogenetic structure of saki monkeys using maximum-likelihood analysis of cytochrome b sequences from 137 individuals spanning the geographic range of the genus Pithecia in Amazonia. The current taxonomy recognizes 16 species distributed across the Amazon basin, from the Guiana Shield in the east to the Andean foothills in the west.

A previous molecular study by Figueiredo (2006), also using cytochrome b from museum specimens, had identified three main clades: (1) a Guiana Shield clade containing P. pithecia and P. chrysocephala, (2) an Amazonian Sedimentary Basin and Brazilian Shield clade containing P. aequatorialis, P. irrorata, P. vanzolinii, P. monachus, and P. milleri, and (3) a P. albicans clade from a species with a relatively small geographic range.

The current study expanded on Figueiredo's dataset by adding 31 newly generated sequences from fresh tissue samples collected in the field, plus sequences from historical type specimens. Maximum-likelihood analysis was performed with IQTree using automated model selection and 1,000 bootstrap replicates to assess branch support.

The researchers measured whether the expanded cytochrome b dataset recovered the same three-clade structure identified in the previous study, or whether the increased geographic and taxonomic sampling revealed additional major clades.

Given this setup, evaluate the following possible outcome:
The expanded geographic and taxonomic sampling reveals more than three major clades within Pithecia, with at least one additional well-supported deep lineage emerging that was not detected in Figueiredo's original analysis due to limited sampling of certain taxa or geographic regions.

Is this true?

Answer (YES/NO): NO